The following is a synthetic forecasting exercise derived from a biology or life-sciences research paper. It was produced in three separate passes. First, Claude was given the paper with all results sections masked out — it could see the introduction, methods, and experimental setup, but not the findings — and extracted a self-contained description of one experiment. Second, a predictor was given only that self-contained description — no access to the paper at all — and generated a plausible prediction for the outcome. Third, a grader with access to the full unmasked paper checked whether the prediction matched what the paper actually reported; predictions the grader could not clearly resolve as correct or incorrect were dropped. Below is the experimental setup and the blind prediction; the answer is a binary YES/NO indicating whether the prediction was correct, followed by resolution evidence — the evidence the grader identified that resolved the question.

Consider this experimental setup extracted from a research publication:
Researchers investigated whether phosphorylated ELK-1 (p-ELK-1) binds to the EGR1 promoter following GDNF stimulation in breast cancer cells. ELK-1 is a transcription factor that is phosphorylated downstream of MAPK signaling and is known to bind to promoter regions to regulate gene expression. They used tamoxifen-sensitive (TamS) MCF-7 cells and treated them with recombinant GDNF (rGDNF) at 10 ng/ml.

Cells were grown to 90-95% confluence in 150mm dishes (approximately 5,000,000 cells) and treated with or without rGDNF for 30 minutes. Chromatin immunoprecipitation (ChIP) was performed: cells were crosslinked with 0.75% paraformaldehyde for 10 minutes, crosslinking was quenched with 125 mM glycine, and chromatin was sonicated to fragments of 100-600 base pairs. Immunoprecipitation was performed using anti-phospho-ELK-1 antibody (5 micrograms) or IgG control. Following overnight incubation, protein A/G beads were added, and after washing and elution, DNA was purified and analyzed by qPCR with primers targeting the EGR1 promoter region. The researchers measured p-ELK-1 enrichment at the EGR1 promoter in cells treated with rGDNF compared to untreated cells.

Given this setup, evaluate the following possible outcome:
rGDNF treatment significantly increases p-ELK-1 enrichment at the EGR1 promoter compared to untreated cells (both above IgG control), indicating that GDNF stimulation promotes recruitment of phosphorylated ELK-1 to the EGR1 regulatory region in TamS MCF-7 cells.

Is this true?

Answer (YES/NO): YES